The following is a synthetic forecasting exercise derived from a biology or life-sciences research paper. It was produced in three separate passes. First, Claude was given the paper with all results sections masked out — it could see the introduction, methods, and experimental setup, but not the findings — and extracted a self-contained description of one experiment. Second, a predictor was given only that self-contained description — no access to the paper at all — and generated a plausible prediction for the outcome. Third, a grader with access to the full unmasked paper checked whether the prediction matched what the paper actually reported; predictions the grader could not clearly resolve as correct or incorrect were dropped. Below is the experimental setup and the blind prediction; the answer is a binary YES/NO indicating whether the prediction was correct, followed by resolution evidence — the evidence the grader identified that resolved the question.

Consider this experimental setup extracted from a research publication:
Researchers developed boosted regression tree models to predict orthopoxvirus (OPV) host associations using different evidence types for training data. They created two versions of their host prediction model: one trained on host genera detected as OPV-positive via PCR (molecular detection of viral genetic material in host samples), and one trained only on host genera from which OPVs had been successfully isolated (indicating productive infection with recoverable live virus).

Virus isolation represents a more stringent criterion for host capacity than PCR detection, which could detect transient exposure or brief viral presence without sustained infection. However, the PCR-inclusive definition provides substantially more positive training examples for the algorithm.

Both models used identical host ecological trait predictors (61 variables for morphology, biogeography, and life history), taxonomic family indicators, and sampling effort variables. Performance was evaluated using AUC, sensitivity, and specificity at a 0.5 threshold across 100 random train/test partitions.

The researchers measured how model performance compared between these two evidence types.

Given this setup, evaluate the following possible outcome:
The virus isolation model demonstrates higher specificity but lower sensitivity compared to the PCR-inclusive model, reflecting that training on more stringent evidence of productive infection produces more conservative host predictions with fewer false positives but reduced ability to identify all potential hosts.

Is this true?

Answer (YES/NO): YES